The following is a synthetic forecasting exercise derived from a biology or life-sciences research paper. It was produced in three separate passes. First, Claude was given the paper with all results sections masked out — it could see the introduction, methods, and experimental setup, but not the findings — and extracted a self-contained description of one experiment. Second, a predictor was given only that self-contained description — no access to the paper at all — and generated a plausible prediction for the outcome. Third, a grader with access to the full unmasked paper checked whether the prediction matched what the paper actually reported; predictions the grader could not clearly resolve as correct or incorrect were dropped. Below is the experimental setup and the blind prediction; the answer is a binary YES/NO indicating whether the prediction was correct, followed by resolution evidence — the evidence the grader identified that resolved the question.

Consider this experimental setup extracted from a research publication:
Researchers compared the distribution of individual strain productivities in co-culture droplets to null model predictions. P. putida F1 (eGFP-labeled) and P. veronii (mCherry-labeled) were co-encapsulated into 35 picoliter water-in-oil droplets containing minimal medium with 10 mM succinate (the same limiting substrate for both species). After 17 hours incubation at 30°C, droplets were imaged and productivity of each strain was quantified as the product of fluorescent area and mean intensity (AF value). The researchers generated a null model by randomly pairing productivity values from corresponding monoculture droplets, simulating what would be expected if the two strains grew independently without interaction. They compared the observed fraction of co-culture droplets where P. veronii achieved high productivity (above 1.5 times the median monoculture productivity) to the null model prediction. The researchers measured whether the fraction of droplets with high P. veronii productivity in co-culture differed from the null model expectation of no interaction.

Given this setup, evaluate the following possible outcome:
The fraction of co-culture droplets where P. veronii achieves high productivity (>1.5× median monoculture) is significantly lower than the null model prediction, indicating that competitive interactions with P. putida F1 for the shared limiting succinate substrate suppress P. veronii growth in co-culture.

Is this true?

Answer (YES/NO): YES